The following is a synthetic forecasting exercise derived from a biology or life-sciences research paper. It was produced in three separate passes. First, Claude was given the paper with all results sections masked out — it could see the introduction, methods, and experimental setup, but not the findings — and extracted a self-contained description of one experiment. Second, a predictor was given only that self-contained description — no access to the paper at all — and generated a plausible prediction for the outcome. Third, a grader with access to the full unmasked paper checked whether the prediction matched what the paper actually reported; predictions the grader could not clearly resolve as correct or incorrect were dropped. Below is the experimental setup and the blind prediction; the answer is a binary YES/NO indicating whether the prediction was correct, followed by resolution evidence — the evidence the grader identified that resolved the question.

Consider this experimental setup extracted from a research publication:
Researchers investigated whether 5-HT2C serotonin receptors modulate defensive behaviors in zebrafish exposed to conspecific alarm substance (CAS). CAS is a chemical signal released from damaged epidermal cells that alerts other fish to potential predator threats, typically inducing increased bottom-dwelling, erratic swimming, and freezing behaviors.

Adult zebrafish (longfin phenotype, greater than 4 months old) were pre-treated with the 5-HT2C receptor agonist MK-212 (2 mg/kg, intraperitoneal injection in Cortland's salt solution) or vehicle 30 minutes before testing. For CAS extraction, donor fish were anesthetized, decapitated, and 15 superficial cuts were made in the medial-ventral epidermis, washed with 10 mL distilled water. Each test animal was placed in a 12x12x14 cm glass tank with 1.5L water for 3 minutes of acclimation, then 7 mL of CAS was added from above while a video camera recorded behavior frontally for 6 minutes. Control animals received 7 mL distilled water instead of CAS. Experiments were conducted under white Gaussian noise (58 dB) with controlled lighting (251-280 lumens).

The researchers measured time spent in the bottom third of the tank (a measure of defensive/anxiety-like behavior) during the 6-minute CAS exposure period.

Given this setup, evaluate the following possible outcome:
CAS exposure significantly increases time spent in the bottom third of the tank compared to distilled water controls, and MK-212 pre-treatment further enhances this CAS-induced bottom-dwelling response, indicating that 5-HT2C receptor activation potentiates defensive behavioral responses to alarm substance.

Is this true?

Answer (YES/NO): NO